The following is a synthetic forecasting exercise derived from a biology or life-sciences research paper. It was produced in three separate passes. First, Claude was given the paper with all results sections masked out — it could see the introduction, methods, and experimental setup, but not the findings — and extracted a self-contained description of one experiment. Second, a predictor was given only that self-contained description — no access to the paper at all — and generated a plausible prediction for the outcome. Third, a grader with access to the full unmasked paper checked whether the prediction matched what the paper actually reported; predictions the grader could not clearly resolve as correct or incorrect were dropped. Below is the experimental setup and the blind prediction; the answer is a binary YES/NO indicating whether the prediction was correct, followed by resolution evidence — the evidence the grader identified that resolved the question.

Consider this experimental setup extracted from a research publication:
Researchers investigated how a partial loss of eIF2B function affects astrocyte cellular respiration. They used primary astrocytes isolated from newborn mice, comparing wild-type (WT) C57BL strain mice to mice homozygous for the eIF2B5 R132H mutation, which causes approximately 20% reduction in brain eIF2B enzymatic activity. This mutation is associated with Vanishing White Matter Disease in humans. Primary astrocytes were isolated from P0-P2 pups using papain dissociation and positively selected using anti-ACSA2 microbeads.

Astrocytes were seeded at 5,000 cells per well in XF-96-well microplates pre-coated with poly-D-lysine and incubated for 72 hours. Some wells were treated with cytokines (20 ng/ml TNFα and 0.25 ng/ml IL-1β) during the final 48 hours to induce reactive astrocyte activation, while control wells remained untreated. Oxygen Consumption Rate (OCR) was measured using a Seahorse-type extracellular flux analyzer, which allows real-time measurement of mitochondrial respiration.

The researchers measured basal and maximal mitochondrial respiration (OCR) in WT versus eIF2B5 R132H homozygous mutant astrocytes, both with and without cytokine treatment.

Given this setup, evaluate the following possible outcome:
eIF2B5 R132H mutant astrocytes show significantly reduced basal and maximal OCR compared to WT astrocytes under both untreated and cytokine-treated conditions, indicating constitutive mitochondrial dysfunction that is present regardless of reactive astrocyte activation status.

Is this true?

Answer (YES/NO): NO